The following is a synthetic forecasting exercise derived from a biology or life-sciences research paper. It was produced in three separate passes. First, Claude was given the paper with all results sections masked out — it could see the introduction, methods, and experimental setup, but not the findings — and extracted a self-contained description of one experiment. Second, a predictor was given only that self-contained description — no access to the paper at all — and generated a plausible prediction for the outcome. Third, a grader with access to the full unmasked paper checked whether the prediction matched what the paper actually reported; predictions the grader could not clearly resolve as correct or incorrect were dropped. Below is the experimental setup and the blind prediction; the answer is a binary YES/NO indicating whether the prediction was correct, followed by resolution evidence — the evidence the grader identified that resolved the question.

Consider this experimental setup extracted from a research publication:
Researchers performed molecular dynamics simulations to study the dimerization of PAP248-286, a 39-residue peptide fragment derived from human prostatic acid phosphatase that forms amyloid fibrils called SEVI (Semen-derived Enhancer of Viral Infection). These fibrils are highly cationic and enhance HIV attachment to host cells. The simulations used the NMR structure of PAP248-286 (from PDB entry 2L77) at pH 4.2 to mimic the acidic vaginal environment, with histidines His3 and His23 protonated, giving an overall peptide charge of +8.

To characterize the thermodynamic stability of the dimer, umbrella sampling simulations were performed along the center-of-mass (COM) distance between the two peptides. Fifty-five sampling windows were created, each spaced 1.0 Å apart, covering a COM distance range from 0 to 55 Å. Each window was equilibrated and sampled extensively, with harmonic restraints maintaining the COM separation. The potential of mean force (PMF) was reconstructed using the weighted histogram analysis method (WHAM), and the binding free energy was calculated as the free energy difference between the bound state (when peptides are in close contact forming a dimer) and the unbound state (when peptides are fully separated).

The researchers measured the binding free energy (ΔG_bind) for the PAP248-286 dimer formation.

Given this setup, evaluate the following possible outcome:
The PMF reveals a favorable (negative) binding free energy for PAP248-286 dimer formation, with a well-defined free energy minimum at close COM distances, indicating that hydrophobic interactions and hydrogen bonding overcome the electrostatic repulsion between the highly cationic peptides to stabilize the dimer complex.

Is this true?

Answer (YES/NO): NO